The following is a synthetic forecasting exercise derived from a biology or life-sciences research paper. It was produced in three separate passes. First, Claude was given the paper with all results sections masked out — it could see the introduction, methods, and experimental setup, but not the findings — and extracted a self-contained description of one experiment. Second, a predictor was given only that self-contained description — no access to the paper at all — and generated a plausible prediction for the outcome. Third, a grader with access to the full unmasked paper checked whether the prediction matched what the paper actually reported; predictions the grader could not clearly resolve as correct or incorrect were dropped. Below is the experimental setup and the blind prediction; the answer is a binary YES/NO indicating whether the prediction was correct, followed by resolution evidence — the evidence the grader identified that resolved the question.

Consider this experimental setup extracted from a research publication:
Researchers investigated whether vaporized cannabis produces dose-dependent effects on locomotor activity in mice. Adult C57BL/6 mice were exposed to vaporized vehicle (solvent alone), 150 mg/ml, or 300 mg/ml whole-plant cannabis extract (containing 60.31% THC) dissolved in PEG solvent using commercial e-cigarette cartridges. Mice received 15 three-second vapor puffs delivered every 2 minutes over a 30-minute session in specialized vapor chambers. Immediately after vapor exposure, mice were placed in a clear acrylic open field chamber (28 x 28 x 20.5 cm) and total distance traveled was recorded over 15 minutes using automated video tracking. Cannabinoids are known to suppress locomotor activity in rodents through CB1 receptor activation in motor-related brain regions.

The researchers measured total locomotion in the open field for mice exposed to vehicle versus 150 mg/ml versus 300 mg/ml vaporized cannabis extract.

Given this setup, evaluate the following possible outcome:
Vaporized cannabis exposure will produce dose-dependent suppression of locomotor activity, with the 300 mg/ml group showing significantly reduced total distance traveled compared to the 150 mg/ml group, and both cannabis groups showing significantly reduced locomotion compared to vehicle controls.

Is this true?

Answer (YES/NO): NO